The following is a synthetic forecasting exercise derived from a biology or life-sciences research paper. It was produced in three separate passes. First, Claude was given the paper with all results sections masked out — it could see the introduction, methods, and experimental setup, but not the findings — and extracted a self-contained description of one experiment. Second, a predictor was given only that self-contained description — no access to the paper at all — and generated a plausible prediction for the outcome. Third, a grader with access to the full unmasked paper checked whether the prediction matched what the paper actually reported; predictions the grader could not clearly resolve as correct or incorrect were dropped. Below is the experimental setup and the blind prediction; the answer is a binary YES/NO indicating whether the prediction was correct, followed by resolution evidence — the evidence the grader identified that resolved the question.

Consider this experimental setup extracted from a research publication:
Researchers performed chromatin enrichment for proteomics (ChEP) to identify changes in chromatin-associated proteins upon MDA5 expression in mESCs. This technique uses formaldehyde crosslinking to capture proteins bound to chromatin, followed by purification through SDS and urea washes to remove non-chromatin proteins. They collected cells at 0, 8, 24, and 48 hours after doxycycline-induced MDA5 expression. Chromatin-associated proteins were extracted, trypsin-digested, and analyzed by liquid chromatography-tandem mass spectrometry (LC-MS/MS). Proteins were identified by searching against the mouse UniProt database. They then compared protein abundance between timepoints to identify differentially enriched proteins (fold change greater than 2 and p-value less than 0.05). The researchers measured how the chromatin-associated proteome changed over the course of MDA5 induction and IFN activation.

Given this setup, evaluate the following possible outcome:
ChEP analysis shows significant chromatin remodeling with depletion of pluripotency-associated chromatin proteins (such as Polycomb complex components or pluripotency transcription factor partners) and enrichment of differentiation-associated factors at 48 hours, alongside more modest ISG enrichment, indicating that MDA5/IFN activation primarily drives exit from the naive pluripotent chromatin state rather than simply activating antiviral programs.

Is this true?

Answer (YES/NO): NO